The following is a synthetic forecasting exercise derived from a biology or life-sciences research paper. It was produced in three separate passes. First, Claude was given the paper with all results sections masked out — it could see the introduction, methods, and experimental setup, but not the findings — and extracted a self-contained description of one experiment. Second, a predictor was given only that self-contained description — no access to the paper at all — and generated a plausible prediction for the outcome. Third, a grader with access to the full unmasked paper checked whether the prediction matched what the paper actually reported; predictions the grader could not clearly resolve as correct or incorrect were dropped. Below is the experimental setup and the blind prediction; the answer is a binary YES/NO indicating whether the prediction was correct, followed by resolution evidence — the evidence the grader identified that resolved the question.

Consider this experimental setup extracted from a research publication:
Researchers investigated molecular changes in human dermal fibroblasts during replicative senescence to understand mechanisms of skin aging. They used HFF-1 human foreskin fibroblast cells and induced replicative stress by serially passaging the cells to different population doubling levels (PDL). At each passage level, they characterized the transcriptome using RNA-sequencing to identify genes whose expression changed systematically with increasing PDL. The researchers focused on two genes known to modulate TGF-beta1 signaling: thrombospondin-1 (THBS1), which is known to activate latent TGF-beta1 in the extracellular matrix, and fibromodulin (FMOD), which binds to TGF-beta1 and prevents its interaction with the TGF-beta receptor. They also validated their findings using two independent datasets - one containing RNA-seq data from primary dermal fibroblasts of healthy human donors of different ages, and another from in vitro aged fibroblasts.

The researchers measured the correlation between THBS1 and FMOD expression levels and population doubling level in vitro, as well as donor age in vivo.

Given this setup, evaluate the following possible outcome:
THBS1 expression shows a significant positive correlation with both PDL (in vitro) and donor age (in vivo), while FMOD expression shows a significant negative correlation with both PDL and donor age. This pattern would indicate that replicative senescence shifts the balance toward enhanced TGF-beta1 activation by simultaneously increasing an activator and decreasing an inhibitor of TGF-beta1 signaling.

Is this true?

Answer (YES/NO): NO